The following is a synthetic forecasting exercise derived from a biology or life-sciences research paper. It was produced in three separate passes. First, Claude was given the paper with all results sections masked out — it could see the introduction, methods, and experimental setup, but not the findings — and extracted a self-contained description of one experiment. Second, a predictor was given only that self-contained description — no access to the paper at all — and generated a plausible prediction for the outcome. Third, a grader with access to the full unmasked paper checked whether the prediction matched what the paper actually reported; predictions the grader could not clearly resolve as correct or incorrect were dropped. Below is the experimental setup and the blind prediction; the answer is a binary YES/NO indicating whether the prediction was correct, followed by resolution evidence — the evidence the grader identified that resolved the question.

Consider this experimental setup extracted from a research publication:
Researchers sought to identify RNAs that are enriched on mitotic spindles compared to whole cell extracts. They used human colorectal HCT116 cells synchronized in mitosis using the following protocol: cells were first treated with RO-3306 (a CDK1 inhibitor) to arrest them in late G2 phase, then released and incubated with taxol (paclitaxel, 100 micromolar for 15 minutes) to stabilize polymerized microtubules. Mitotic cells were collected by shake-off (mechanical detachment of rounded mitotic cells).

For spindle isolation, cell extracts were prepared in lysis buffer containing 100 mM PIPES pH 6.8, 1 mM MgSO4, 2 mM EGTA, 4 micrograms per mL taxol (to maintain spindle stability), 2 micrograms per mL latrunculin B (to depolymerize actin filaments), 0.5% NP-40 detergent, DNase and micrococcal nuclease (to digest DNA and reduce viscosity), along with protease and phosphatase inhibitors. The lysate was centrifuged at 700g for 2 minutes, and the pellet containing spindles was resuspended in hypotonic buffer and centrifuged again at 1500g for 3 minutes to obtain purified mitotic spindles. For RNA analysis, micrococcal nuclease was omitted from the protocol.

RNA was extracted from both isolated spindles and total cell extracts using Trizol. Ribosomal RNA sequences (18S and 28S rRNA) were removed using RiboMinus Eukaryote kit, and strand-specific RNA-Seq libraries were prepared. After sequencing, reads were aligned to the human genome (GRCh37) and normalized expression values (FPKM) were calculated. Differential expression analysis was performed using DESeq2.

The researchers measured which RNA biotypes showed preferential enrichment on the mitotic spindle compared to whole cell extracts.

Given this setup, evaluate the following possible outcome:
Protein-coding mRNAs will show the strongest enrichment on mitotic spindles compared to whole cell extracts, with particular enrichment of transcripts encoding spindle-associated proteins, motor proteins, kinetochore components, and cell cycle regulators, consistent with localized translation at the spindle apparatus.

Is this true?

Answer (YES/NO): NO